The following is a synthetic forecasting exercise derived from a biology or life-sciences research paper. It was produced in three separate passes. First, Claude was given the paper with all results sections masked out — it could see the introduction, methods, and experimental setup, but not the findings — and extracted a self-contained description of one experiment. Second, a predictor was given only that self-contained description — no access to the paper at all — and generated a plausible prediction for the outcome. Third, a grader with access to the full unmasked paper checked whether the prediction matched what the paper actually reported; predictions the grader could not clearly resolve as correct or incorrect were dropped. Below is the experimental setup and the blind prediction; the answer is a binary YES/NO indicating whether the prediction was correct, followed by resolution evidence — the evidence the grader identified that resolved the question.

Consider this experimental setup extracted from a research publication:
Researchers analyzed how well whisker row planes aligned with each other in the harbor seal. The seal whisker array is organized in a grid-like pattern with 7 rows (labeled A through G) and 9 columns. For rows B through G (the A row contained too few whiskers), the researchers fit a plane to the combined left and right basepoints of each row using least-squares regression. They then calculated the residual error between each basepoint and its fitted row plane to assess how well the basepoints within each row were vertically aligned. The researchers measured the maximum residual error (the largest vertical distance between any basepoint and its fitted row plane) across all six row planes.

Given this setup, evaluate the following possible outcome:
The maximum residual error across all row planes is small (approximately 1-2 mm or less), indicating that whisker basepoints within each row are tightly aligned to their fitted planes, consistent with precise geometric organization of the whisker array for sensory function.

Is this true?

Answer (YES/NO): NO